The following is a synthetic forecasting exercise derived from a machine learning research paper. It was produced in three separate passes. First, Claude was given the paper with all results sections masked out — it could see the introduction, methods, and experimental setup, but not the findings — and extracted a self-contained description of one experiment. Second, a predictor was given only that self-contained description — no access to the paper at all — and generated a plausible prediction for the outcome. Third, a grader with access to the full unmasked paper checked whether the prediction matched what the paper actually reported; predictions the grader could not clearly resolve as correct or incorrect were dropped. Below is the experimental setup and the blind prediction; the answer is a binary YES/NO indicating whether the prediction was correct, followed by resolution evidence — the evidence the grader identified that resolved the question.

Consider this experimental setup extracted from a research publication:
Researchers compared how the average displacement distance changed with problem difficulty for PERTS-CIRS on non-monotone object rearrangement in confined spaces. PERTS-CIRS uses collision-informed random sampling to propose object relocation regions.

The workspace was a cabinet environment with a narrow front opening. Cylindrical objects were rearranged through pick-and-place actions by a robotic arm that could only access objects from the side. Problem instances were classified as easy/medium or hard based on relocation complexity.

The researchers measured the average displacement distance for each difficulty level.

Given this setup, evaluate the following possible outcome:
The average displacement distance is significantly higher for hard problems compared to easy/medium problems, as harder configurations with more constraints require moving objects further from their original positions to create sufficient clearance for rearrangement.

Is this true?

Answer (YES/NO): YES